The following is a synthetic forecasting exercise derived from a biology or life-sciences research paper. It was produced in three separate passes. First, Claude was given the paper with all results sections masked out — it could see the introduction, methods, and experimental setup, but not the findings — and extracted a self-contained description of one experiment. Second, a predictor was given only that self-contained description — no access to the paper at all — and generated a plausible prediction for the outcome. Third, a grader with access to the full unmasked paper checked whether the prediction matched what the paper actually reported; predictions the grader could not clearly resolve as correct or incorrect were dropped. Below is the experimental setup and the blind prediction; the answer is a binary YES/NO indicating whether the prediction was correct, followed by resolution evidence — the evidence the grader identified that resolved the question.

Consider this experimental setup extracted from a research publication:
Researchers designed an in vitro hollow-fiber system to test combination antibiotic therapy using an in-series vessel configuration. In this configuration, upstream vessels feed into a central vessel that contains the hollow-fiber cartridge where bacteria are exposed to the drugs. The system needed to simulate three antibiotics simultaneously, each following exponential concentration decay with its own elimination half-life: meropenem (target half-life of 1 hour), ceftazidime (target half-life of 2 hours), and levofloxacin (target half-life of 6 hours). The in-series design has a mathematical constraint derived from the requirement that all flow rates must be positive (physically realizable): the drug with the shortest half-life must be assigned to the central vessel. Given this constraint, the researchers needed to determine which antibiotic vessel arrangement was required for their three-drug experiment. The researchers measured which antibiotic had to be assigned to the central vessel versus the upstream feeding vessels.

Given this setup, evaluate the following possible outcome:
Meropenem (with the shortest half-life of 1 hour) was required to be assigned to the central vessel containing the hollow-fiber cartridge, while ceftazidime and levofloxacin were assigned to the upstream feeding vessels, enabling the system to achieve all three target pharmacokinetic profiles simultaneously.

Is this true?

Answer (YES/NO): YES